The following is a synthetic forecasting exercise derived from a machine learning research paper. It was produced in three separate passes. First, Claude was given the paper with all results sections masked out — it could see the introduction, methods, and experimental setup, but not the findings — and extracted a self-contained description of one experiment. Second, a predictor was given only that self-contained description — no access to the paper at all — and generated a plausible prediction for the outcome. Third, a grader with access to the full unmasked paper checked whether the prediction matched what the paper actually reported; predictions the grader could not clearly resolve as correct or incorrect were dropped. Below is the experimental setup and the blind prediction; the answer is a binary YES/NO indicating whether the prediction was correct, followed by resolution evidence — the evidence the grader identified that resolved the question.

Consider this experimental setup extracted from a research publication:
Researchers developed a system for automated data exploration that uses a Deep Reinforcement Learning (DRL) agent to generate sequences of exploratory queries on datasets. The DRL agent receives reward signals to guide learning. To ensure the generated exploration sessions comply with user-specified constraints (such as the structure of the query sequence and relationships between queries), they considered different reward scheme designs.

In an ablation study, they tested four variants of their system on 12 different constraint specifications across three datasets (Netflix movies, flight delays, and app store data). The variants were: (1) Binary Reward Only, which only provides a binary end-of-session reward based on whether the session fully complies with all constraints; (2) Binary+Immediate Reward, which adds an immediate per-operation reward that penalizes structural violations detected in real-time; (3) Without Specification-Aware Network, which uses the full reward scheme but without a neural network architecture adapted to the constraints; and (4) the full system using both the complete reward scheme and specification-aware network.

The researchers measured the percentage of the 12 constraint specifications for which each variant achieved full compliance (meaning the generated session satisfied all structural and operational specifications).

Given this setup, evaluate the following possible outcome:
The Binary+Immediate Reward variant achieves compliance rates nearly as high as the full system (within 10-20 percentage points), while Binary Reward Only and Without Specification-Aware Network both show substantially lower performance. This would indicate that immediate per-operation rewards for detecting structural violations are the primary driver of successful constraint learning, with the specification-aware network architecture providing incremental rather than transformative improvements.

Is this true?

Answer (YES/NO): NO